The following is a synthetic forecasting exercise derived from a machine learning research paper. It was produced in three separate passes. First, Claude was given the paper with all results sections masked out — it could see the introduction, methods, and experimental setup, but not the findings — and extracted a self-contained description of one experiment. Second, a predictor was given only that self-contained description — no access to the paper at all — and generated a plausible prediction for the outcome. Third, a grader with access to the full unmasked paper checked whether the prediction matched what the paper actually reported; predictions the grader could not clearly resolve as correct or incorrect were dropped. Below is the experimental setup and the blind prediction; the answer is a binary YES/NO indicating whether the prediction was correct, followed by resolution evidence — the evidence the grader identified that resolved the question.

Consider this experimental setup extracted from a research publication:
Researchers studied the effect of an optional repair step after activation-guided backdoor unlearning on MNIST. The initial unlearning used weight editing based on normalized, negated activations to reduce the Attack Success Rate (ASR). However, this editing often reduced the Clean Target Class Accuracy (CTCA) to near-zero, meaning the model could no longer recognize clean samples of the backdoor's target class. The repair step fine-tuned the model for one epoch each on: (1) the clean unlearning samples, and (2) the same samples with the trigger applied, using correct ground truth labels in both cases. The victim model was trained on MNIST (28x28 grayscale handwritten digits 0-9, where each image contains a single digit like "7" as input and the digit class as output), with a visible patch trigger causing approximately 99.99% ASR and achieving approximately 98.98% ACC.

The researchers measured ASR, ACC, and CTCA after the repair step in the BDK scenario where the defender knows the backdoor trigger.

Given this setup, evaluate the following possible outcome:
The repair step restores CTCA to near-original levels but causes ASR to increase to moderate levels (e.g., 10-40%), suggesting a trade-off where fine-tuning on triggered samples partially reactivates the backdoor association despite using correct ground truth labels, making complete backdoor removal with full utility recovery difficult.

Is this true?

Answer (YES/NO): NO